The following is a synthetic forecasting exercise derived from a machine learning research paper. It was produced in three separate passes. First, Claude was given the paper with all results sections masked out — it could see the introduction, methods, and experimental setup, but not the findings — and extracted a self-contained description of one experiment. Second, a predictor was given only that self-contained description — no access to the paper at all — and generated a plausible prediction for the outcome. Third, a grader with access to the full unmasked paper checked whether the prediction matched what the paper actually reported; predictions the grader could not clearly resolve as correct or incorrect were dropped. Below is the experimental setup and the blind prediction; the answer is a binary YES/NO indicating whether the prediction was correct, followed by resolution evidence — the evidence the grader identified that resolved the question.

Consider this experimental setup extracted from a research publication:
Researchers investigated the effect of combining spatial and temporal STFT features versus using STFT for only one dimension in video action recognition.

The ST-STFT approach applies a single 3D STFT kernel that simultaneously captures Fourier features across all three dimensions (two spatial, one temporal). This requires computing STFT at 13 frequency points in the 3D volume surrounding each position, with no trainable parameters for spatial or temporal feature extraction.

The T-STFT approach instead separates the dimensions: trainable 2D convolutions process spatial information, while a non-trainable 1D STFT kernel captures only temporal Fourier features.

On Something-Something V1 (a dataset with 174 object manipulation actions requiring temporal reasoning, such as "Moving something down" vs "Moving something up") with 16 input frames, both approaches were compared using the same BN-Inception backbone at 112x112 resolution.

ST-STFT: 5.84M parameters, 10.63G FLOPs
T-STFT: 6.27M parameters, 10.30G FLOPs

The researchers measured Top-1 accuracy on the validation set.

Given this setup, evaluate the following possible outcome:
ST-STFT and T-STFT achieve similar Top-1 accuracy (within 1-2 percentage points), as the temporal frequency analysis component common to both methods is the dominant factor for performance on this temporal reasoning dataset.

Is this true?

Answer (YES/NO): NO